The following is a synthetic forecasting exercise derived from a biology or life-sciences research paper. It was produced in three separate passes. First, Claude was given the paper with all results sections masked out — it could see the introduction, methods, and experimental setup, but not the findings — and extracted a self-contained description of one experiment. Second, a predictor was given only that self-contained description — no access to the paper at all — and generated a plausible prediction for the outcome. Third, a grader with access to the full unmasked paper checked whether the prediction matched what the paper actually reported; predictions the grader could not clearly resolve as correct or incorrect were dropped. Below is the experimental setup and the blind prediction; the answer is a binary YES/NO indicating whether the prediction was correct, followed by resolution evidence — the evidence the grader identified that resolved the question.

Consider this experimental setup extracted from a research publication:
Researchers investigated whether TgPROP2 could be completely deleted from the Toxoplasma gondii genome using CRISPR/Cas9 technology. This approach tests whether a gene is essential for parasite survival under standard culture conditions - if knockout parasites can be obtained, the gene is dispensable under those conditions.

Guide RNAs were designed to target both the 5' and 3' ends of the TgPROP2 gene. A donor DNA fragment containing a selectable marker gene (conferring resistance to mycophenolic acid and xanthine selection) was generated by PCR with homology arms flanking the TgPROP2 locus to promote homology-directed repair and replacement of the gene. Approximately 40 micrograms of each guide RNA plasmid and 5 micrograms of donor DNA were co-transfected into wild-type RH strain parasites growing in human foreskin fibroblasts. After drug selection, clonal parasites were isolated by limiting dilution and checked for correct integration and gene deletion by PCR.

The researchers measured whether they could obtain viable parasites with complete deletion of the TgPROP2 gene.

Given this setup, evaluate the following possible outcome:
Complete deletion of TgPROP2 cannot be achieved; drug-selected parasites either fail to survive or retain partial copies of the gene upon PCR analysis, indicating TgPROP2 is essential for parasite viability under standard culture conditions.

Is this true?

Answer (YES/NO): YES